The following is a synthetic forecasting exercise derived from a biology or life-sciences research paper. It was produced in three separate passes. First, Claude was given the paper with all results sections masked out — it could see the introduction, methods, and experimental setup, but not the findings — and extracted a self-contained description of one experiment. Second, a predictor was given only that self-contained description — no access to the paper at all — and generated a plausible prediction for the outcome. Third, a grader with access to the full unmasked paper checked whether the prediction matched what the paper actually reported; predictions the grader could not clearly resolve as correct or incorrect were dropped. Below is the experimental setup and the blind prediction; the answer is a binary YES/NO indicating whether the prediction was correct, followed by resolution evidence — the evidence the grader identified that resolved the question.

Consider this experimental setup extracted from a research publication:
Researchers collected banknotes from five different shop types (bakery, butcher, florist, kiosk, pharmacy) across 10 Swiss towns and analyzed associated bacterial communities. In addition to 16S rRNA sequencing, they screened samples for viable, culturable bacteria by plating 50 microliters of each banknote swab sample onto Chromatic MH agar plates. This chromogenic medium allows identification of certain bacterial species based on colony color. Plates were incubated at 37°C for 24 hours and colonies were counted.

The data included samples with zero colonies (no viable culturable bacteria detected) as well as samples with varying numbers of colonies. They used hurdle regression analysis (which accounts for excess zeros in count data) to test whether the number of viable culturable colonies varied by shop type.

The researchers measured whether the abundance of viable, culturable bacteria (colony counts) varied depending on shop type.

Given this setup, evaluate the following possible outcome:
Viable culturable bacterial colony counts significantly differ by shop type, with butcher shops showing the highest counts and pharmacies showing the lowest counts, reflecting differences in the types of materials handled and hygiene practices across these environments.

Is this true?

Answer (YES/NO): NO